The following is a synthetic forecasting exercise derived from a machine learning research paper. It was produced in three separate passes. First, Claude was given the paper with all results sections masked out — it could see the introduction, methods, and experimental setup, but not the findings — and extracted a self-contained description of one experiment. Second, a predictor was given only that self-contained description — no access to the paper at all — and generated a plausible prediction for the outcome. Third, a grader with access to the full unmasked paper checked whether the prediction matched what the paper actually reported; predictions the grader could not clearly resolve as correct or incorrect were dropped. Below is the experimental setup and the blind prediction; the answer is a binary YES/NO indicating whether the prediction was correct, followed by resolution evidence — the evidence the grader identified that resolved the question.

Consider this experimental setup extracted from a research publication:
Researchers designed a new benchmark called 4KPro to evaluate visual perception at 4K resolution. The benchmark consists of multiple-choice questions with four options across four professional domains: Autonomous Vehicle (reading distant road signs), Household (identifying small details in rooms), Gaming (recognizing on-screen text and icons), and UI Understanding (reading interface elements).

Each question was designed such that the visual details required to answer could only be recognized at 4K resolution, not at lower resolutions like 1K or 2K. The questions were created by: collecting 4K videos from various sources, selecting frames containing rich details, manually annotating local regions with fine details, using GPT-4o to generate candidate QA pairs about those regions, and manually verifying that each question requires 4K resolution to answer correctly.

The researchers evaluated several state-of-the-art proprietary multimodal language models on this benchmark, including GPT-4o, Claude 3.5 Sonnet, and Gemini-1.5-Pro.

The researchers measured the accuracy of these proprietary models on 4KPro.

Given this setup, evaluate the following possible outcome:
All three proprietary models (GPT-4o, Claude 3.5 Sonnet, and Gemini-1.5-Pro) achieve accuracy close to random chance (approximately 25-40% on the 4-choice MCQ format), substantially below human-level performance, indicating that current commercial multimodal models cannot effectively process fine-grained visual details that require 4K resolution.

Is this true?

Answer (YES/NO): NO